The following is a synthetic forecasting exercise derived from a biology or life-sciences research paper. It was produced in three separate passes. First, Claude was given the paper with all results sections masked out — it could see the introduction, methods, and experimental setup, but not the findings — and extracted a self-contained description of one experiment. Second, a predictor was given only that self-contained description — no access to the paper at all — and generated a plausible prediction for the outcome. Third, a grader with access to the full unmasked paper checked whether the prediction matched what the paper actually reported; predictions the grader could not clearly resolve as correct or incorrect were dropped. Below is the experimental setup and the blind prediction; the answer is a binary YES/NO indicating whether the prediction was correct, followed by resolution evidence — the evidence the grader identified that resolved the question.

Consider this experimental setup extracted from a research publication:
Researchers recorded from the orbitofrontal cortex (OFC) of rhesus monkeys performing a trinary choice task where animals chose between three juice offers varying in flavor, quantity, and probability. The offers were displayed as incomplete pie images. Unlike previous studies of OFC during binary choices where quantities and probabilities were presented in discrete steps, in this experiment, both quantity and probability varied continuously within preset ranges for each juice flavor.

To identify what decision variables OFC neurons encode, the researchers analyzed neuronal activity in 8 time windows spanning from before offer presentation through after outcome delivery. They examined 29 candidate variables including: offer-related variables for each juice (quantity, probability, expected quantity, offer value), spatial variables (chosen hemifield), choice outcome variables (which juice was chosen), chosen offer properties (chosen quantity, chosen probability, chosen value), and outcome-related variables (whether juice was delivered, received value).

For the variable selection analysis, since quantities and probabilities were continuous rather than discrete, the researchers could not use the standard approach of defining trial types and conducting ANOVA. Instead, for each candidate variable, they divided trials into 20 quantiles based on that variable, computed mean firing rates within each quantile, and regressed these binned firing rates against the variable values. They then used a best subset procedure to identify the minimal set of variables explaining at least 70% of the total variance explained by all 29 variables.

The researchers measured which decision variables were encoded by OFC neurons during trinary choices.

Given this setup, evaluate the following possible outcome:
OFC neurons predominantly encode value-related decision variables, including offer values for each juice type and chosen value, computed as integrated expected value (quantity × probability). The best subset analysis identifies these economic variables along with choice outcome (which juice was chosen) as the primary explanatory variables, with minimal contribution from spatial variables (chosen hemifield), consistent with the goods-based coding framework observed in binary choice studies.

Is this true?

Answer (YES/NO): NO